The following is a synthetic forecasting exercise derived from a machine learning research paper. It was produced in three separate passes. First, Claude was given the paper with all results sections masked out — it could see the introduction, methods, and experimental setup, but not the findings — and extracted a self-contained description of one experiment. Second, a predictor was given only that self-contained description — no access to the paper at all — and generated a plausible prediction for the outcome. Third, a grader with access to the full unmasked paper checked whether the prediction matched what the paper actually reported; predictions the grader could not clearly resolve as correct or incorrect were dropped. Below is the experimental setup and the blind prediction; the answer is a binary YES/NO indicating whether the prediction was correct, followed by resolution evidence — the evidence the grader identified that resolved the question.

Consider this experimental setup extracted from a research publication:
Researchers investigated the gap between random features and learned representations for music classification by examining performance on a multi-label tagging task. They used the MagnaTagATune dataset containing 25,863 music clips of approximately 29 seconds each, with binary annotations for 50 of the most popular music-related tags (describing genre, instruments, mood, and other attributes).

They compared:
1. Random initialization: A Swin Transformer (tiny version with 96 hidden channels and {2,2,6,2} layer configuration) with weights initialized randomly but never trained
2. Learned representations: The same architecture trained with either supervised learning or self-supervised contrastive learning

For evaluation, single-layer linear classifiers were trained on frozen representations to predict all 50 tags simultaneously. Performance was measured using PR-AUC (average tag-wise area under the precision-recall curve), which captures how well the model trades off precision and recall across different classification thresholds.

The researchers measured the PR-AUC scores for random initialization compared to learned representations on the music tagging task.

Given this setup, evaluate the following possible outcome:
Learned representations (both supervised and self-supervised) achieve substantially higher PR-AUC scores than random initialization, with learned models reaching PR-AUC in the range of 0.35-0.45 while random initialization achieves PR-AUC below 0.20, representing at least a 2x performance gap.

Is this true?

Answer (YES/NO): YES